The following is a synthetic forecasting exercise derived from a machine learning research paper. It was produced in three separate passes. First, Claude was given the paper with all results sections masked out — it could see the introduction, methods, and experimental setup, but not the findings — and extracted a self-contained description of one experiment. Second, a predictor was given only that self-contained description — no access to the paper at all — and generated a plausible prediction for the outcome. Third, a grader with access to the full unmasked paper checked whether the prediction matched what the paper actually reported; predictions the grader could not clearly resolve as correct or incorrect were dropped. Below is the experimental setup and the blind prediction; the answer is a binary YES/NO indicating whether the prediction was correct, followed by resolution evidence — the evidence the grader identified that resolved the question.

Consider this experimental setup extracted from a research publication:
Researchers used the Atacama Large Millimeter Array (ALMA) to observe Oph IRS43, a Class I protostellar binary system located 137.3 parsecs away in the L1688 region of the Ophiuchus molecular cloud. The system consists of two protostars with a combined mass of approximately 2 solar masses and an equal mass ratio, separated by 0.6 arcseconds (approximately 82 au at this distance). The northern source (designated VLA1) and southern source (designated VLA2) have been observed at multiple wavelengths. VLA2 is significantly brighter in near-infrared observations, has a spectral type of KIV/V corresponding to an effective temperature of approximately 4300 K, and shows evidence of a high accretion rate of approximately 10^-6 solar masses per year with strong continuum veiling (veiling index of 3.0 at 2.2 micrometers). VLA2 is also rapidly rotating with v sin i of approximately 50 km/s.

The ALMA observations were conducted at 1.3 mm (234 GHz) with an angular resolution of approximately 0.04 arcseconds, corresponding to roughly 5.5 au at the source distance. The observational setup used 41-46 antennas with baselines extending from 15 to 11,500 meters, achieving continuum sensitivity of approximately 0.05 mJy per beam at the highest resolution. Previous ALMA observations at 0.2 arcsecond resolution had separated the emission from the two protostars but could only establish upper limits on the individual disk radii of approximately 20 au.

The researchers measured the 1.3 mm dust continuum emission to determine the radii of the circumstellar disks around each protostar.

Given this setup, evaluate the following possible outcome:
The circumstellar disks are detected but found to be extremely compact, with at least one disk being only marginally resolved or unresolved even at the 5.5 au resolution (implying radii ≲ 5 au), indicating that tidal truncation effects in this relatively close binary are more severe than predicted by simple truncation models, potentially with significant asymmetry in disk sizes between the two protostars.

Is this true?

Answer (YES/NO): NO